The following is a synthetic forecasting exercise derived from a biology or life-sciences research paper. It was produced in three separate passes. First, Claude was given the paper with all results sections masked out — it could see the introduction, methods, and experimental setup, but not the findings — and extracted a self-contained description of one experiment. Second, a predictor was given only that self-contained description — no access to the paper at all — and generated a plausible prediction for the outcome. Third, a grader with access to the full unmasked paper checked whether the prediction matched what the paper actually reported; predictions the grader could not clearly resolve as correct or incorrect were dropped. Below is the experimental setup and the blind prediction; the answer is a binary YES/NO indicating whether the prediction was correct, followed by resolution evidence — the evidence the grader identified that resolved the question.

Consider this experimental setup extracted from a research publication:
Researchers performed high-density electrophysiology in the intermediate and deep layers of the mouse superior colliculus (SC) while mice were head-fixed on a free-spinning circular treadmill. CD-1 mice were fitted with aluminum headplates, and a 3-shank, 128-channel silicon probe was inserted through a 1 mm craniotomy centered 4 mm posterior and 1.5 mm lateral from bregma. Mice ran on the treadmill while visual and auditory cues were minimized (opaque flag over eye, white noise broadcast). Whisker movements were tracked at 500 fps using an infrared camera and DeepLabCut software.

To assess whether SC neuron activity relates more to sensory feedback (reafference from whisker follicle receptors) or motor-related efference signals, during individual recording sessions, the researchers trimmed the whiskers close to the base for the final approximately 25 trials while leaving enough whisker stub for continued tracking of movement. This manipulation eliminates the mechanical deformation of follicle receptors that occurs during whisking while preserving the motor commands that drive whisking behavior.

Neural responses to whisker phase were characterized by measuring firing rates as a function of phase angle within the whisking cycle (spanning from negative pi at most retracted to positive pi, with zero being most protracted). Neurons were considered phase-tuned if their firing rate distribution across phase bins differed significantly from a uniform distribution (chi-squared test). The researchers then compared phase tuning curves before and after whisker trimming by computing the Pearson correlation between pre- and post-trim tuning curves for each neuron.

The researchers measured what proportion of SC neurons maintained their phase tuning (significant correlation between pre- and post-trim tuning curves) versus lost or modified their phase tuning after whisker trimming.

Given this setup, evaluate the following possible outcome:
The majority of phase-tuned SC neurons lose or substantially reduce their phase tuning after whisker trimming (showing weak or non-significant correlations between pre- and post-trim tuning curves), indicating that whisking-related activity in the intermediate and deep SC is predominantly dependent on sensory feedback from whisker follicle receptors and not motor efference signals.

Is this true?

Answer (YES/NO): NO